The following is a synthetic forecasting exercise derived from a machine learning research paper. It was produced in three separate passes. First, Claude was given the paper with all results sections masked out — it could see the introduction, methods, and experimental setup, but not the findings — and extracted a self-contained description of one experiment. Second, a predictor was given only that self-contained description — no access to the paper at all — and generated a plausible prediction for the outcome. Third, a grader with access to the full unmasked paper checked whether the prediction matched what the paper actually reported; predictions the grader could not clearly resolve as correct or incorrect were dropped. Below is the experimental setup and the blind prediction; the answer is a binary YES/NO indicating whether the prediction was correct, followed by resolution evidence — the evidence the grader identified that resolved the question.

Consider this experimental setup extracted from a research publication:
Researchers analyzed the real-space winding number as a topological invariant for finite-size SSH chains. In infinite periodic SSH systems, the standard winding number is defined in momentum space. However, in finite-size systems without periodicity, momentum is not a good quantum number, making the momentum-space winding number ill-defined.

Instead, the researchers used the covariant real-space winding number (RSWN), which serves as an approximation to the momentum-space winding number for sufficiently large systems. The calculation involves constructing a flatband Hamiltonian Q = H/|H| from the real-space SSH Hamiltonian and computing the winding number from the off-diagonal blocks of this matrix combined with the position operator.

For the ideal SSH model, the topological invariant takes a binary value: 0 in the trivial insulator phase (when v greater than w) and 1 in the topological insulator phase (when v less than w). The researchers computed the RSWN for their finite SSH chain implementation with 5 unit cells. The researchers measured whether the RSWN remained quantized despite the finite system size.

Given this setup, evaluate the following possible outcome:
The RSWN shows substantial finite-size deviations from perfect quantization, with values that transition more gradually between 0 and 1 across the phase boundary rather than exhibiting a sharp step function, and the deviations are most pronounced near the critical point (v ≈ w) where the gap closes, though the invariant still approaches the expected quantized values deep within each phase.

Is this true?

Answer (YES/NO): YES